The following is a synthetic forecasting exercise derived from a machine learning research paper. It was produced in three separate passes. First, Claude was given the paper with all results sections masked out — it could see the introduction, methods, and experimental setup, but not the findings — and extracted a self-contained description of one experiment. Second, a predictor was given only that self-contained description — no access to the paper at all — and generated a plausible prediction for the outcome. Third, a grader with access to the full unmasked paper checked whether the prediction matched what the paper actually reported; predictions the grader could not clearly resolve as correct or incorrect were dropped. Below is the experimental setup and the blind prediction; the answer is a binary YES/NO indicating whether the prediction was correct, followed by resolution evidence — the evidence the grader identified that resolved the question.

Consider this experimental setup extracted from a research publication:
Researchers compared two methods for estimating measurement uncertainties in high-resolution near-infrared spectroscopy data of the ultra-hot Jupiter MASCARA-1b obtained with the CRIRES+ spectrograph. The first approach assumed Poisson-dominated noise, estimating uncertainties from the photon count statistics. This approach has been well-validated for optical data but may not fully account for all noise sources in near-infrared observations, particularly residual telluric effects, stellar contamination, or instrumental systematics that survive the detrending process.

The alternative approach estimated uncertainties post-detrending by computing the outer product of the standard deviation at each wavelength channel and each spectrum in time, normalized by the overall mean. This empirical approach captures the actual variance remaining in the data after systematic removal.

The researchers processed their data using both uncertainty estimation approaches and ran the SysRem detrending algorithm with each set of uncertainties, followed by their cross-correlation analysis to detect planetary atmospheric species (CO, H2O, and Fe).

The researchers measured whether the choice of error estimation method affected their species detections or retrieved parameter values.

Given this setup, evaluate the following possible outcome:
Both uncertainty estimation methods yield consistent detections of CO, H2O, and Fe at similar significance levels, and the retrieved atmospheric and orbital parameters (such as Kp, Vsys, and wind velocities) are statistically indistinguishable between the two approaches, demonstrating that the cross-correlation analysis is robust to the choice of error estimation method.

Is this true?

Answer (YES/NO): YES